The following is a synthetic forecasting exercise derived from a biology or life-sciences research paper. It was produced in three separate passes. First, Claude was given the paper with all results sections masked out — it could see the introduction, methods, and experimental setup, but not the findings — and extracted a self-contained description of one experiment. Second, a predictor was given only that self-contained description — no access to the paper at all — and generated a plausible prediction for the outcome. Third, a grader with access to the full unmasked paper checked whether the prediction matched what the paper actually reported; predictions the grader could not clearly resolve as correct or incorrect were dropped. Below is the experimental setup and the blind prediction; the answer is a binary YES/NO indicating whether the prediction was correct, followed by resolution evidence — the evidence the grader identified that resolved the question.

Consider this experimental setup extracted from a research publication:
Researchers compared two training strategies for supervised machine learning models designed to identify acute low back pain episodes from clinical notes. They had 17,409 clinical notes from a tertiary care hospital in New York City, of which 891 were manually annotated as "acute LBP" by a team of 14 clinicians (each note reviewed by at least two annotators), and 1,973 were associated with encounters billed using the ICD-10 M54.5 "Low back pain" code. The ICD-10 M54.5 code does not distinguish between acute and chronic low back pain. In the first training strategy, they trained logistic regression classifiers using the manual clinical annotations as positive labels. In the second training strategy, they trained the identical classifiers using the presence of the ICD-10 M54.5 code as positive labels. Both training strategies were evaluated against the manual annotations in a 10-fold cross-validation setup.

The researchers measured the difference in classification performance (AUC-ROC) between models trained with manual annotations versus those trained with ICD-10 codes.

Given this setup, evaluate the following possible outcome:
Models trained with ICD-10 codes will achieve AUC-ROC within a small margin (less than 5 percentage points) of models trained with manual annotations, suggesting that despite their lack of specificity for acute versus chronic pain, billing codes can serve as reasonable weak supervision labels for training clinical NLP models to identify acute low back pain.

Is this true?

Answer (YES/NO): NO